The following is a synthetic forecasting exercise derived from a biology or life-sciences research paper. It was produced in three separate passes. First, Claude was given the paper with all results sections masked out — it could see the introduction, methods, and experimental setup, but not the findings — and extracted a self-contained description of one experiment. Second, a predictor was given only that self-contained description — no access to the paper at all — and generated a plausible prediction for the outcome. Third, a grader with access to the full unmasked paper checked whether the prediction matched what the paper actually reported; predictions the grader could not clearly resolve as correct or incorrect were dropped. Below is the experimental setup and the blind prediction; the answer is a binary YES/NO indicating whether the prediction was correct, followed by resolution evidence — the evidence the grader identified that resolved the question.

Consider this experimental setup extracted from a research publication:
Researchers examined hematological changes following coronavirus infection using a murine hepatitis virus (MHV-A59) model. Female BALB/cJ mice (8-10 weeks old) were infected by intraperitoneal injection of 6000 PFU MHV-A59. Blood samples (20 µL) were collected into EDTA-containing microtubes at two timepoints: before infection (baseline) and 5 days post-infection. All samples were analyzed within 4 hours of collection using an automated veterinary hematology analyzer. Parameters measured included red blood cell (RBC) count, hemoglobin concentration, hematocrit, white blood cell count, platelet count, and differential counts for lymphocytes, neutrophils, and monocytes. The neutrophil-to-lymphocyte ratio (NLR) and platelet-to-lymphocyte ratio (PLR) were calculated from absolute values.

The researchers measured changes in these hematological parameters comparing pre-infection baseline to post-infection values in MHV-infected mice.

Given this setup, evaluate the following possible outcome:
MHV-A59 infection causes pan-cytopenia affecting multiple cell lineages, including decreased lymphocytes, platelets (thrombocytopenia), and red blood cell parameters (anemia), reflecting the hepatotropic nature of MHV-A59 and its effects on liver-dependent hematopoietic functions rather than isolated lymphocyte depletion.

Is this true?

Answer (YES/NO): NO